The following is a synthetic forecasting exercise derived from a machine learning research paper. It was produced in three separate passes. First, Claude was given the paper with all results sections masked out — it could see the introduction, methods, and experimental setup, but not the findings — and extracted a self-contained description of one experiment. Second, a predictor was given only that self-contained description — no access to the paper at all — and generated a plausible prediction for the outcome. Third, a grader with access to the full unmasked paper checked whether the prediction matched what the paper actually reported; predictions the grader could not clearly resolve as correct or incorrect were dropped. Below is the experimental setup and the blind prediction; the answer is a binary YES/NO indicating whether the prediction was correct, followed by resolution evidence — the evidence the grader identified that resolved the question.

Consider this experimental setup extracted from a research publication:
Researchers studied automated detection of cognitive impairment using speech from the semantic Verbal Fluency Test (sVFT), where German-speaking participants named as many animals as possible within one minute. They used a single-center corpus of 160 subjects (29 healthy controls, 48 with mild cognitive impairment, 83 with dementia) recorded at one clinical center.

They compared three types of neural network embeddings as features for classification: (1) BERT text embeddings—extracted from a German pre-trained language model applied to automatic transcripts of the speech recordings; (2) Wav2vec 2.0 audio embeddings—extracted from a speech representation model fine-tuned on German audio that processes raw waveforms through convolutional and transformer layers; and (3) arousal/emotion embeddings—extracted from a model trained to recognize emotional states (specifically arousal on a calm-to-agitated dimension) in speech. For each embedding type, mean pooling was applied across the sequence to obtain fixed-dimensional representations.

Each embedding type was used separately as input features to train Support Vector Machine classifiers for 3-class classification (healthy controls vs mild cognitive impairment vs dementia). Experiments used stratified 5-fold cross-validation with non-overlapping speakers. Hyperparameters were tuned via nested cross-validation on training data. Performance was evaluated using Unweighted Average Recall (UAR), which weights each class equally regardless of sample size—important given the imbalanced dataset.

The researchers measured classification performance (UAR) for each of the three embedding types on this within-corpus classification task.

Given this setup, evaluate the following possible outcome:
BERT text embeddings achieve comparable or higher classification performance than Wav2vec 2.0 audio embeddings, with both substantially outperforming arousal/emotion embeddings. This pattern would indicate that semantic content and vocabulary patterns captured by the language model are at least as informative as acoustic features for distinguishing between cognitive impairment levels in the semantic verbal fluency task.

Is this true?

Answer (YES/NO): NO